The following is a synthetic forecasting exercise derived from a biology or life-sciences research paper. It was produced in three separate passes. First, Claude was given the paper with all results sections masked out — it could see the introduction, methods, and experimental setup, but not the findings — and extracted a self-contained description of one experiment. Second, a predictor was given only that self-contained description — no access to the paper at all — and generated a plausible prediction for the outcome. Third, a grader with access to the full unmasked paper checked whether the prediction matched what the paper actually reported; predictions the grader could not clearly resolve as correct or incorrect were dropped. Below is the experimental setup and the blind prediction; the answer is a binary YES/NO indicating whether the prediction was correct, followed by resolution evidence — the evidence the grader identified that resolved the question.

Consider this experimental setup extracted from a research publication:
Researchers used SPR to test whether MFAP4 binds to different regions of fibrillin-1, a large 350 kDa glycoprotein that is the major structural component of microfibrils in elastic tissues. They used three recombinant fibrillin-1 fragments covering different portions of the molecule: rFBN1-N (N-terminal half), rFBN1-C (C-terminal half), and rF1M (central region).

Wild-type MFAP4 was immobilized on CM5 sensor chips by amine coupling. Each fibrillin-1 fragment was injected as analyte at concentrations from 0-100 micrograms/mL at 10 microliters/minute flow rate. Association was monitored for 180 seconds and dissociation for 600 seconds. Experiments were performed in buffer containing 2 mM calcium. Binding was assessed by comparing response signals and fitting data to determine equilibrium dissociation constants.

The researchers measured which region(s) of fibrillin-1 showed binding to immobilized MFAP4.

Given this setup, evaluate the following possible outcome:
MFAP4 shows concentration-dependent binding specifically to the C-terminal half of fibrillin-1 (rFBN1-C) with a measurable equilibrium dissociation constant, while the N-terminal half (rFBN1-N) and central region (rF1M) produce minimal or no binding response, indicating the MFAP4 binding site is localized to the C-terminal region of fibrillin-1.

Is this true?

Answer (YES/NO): NO